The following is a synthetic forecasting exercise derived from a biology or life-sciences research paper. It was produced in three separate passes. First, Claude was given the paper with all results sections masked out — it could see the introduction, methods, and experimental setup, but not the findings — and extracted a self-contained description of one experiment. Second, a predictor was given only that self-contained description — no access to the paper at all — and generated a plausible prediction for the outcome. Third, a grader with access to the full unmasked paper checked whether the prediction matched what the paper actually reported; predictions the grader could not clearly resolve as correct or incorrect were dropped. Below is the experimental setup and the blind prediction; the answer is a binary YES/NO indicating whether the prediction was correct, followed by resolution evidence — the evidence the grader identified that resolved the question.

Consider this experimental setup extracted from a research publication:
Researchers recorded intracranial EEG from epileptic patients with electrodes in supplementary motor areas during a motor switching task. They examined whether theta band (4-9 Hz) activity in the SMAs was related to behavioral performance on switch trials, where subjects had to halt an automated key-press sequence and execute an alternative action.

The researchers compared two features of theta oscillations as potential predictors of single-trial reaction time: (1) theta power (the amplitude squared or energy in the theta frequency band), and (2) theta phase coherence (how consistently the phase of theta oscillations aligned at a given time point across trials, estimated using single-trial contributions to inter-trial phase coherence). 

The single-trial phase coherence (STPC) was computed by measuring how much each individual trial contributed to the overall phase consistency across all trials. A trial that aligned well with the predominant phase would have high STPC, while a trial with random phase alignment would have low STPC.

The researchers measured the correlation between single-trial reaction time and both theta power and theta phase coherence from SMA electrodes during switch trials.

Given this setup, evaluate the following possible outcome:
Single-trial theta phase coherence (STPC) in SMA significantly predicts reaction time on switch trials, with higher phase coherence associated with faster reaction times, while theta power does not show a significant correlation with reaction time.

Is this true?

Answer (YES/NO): YES